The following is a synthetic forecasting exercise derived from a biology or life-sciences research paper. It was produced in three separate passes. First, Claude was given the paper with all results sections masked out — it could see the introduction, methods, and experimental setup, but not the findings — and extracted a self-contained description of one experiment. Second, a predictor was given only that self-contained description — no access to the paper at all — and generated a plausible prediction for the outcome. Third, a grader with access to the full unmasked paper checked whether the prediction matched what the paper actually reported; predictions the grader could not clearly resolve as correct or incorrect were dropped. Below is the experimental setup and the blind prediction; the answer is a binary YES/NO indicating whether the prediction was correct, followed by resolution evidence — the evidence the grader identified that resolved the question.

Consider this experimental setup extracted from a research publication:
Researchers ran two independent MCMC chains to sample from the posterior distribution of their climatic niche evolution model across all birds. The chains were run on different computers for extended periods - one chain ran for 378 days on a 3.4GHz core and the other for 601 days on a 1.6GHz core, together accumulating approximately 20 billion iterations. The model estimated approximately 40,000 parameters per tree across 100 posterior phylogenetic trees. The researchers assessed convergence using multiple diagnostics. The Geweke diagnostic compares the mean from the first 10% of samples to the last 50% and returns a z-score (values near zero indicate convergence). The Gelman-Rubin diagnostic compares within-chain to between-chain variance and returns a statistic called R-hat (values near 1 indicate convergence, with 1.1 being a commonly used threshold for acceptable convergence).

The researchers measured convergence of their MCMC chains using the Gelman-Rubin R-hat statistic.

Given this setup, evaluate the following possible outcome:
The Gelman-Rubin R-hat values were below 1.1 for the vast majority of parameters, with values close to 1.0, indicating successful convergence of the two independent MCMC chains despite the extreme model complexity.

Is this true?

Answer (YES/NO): NO